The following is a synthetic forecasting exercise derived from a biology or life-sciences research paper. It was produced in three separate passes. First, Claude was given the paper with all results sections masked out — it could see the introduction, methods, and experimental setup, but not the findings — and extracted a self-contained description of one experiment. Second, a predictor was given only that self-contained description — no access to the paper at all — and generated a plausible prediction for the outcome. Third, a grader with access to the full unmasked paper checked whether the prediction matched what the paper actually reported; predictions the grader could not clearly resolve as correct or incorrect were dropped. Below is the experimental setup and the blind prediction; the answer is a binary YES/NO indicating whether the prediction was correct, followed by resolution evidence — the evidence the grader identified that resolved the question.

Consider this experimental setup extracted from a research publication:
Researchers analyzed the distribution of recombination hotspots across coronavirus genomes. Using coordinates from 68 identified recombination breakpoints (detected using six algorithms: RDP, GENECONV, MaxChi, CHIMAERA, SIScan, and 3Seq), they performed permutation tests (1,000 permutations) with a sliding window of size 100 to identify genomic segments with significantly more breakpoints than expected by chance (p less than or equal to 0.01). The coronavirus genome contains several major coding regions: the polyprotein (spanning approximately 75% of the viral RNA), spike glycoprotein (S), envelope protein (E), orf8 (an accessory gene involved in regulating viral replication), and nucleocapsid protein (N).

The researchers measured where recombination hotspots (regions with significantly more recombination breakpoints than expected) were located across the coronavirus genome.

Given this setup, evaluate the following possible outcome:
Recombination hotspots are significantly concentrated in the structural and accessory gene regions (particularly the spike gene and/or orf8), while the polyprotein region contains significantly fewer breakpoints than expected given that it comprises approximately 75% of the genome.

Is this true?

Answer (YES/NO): NO